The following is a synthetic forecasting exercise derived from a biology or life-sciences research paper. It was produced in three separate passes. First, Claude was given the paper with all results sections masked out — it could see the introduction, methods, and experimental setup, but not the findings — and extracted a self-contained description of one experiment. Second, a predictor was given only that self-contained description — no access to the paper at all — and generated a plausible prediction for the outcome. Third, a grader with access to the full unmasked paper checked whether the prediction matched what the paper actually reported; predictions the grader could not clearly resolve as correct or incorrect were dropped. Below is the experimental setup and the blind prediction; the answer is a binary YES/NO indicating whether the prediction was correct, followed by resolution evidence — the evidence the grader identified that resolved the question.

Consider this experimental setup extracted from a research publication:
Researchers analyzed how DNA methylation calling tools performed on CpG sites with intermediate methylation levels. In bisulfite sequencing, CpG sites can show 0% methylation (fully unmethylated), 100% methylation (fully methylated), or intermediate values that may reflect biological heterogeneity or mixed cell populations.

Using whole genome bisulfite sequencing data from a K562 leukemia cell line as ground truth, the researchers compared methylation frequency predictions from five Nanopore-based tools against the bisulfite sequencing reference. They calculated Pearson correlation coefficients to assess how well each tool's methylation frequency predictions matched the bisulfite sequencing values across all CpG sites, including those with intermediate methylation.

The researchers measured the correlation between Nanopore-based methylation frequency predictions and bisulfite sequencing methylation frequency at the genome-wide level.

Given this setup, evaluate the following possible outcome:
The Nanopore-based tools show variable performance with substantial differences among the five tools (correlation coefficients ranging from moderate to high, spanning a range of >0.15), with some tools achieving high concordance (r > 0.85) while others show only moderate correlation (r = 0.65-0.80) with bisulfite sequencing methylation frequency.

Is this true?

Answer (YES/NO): NO